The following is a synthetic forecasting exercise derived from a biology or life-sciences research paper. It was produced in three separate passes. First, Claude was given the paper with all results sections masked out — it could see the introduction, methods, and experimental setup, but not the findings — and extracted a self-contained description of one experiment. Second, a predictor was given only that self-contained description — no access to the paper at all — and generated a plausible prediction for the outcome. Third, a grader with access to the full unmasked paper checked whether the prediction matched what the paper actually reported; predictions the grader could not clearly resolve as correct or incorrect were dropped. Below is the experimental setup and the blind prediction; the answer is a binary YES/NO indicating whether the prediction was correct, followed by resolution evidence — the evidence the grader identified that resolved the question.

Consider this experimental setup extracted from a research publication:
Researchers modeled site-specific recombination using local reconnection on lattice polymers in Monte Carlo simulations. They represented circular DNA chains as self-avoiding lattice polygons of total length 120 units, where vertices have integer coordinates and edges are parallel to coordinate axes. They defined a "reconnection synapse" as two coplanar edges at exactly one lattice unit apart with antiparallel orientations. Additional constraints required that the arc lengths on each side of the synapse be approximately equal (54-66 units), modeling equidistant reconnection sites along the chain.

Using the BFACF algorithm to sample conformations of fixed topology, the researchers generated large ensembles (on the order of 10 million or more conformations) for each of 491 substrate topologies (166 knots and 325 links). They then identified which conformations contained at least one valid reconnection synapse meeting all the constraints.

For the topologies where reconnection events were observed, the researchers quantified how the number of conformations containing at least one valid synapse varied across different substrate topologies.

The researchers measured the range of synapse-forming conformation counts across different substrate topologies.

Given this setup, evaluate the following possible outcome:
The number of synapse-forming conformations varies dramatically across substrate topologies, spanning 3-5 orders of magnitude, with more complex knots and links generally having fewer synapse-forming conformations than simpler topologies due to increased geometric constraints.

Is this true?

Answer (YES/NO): YES